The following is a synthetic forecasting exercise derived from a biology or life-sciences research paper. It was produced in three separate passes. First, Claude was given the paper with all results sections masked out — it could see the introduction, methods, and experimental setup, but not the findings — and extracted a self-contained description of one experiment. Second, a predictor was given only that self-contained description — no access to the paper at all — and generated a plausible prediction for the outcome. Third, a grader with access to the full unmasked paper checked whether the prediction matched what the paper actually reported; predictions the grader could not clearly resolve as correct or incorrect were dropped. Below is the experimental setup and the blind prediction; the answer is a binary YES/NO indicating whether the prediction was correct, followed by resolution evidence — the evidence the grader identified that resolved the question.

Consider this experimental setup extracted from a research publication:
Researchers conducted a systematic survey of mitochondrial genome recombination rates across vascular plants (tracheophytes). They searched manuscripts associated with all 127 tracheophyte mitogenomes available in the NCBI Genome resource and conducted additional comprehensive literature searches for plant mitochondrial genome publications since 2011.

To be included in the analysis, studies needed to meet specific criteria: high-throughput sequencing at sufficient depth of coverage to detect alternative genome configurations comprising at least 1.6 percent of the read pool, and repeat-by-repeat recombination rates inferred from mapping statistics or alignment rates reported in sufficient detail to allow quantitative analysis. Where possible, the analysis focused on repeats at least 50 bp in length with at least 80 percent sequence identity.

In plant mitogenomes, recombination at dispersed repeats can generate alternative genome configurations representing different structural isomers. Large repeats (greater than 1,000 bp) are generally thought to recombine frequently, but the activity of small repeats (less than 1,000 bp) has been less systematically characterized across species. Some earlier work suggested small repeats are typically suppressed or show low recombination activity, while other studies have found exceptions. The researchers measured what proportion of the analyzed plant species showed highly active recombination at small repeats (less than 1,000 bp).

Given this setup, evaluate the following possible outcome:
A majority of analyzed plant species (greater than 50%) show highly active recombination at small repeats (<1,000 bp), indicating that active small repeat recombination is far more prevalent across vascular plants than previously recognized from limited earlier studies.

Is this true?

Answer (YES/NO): NO